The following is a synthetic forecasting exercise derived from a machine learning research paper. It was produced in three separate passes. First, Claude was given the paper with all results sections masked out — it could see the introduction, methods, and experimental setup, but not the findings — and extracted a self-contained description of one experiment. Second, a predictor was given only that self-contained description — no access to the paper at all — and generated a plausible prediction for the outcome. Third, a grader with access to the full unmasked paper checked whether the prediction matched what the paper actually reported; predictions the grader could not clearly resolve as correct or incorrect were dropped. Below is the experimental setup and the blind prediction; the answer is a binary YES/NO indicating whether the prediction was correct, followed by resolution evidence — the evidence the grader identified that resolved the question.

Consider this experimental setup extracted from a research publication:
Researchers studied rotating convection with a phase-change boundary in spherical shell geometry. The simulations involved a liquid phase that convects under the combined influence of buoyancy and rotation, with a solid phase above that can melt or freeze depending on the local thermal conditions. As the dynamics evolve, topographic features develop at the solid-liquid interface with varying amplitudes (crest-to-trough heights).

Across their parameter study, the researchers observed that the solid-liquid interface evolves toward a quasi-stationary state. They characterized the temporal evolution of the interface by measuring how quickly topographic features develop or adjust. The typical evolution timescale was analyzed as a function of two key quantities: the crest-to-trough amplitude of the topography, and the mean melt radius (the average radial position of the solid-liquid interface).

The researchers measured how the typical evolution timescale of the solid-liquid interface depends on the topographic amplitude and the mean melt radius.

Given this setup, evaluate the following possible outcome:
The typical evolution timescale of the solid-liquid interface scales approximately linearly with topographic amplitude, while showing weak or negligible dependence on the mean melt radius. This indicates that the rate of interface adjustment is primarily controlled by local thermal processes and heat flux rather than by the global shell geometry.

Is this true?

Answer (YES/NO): NO